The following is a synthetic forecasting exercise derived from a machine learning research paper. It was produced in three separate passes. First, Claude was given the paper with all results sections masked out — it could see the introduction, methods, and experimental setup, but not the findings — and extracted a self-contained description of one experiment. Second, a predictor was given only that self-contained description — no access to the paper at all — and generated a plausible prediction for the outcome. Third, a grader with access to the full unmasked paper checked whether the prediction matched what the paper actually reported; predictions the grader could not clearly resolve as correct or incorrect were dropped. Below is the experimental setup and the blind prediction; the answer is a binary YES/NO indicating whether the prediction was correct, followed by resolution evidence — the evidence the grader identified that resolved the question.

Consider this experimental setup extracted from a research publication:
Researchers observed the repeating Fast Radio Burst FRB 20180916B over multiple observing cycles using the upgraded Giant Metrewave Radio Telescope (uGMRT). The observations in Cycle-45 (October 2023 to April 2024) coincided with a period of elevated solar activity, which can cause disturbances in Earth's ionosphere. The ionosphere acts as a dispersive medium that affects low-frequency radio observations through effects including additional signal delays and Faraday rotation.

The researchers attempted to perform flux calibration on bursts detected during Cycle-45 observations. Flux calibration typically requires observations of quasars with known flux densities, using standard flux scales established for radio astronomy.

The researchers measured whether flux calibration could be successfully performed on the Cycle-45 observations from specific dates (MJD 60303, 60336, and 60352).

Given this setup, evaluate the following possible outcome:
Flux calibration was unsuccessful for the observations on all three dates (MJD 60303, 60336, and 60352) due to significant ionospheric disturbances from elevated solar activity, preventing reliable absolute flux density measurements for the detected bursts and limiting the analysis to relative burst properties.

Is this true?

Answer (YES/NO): YES